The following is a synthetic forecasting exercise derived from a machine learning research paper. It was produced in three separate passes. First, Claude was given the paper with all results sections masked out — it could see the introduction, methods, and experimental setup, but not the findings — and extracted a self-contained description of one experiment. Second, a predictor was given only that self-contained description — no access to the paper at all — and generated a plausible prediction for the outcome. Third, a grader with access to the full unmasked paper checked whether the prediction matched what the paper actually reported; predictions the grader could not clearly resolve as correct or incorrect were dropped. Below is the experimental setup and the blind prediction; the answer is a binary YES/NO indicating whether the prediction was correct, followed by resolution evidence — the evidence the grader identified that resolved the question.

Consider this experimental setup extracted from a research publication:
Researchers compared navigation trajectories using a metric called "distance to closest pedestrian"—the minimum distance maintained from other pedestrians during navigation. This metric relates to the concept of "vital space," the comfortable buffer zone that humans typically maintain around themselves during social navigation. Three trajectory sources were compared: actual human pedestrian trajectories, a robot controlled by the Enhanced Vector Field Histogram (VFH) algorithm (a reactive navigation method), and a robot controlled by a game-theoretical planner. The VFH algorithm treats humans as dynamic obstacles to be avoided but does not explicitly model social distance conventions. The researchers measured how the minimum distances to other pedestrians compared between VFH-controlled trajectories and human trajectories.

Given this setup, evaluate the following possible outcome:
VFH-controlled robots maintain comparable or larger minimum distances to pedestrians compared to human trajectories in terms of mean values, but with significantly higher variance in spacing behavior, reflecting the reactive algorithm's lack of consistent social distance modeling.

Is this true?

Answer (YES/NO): NO